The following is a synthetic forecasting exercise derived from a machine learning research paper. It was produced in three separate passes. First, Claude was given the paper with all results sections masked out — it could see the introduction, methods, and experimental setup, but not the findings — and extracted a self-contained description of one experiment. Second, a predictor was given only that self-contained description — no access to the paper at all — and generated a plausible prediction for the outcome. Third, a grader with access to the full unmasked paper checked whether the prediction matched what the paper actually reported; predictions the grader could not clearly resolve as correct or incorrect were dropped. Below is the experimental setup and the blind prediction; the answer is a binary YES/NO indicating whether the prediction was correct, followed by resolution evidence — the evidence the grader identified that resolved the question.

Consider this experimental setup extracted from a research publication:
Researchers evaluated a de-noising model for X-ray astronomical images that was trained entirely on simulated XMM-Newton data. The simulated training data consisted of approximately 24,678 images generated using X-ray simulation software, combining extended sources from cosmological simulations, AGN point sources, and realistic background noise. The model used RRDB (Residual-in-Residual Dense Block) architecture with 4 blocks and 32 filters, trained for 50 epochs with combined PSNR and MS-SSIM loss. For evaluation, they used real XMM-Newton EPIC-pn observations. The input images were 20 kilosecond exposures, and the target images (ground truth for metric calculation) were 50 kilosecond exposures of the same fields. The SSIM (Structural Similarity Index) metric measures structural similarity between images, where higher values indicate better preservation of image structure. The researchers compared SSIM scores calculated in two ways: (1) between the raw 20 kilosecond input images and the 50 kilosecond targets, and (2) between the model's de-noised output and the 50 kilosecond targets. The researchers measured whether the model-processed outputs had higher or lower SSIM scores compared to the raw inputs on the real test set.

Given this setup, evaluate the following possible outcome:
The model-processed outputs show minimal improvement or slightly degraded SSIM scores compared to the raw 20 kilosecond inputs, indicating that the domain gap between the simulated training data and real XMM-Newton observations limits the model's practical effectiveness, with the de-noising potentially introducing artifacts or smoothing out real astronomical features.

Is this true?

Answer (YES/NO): YES